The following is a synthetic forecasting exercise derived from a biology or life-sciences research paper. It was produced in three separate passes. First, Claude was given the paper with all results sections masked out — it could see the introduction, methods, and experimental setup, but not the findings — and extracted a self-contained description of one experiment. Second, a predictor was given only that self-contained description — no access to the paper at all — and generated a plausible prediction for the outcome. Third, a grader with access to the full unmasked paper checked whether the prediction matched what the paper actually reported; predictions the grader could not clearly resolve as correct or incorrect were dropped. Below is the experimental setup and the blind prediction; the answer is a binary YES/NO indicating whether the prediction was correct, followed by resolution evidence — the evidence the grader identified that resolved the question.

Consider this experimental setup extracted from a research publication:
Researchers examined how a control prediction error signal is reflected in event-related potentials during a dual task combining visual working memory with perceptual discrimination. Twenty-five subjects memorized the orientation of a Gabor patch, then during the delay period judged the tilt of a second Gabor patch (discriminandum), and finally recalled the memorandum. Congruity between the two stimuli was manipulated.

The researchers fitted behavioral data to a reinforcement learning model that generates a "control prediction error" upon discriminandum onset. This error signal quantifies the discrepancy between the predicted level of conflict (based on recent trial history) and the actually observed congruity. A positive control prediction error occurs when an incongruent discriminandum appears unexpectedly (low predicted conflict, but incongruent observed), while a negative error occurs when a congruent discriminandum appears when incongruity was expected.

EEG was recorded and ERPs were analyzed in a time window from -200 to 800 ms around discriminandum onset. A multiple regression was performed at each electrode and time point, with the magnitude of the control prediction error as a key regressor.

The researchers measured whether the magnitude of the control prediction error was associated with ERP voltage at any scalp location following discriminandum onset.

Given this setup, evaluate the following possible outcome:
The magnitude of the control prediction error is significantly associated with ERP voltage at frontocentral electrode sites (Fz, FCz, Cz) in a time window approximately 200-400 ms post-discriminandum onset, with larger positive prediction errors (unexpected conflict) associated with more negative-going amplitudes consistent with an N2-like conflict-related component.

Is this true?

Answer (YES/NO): NO